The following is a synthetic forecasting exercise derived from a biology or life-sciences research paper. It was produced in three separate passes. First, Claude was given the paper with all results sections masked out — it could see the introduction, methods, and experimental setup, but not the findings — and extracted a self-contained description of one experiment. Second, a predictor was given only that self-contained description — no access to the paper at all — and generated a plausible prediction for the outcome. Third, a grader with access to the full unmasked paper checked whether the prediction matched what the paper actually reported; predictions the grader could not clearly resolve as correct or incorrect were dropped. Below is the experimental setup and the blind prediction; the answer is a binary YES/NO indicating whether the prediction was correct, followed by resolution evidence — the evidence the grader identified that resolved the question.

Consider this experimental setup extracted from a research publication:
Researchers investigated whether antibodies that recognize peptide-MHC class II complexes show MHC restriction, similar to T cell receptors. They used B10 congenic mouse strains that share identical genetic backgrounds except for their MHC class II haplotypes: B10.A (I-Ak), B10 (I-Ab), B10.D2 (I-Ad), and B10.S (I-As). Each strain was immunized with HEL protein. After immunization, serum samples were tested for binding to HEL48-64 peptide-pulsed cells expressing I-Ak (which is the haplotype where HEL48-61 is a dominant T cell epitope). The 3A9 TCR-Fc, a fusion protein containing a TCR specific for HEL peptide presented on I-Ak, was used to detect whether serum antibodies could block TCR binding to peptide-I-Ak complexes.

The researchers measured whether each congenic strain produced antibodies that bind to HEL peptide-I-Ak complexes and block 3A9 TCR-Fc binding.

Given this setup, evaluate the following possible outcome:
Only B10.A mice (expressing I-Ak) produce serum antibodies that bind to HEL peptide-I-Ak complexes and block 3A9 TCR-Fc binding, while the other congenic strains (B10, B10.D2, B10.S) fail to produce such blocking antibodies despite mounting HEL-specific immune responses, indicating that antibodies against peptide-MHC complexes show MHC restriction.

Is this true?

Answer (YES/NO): YES